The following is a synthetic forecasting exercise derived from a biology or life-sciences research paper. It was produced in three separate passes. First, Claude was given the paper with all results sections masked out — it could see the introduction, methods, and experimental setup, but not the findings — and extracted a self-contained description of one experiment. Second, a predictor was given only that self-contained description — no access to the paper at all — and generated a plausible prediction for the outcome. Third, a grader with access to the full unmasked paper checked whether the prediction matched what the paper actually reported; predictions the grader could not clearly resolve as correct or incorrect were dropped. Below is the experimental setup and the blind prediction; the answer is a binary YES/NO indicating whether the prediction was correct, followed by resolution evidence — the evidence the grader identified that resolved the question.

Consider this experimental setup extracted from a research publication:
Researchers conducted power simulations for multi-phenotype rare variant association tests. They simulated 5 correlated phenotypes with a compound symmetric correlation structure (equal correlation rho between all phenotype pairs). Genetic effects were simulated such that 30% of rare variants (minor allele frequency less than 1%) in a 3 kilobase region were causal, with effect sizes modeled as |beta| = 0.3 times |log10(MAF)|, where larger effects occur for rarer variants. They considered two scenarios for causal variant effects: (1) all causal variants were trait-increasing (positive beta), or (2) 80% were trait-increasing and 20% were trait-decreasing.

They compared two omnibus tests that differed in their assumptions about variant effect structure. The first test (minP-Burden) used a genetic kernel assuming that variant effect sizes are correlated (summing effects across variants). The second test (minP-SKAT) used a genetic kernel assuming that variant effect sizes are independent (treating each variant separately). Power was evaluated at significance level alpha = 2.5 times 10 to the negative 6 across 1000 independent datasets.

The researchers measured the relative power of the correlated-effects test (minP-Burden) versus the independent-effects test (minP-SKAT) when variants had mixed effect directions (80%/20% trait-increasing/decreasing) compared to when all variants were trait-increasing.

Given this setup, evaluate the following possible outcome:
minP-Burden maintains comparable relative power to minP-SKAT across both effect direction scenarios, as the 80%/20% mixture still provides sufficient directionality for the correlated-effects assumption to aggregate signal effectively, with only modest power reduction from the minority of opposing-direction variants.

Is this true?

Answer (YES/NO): NO